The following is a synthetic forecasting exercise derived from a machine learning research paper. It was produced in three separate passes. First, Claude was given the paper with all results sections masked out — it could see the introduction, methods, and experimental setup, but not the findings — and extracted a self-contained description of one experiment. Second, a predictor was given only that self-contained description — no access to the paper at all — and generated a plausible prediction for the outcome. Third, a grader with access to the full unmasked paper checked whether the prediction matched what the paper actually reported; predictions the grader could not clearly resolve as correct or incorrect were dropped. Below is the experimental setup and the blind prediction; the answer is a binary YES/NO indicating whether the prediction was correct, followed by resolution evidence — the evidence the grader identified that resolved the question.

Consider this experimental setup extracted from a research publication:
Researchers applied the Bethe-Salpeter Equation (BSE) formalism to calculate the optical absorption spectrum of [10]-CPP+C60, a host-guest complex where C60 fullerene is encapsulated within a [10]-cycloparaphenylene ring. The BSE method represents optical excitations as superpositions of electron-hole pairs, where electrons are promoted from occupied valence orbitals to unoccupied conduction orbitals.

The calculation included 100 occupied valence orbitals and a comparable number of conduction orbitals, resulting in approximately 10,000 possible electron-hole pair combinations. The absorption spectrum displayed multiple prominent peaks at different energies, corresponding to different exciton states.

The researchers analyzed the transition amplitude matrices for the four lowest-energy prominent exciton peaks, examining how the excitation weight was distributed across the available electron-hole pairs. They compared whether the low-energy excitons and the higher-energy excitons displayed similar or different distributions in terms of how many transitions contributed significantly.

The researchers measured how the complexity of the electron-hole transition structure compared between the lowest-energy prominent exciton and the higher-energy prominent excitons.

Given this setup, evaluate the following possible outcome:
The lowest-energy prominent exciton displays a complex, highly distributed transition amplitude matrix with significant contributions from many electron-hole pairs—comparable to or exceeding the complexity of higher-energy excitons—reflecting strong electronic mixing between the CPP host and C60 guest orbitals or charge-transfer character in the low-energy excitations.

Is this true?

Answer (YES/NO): NO